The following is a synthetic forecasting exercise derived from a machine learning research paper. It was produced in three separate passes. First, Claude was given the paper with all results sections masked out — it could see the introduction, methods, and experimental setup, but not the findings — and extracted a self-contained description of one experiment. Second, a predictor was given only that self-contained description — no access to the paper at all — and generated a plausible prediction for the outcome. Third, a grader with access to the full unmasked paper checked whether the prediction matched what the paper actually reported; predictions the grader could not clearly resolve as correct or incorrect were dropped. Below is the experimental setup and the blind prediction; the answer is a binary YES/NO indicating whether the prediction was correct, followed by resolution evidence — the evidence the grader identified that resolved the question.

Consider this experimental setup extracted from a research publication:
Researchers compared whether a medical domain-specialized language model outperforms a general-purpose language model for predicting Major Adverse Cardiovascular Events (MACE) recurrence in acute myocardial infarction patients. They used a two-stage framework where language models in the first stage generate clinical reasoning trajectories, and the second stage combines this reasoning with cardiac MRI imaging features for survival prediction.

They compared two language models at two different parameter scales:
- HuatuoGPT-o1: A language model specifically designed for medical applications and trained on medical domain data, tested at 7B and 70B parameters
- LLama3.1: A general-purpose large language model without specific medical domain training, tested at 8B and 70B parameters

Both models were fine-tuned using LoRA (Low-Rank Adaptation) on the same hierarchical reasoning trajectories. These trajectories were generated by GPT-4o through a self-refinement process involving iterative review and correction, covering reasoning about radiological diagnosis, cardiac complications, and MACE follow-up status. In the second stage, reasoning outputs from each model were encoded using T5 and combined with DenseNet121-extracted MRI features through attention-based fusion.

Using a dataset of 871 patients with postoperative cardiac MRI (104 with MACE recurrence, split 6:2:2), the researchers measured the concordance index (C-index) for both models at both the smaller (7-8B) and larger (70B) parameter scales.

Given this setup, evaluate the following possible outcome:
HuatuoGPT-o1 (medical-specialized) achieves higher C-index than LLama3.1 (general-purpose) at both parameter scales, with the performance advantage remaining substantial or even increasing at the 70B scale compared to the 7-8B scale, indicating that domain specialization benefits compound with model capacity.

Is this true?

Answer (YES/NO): NO